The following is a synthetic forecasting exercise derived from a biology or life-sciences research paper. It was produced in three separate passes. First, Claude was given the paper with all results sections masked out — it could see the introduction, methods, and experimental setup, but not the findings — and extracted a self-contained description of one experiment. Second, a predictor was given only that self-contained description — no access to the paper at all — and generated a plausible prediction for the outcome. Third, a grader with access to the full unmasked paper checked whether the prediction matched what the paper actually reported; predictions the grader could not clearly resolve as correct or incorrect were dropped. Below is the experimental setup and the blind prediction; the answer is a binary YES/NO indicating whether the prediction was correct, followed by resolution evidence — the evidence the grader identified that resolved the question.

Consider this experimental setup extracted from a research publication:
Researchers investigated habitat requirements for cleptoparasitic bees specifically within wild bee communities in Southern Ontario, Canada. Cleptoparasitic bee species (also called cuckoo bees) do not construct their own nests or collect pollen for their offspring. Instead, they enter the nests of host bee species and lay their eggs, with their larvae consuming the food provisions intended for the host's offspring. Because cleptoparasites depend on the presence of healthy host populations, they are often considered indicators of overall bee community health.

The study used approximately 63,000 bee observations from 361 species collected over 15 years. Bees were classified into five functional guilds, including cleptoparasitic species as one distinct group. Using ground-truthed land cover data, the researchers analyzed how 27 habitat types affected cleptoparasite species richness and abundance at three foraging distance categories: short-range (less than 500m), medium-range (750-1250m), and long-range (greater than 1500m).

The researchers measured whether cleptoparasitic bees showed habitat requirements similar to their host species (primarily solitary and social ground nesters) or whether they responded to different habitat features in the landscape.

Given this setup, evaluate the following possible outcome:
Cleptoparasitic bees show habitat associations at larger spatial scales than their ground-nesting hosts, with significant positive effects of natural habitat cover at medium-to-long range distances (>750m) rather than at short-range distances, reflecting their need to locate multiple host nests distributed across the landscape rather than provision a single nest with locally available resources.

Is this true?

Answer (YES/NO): NO